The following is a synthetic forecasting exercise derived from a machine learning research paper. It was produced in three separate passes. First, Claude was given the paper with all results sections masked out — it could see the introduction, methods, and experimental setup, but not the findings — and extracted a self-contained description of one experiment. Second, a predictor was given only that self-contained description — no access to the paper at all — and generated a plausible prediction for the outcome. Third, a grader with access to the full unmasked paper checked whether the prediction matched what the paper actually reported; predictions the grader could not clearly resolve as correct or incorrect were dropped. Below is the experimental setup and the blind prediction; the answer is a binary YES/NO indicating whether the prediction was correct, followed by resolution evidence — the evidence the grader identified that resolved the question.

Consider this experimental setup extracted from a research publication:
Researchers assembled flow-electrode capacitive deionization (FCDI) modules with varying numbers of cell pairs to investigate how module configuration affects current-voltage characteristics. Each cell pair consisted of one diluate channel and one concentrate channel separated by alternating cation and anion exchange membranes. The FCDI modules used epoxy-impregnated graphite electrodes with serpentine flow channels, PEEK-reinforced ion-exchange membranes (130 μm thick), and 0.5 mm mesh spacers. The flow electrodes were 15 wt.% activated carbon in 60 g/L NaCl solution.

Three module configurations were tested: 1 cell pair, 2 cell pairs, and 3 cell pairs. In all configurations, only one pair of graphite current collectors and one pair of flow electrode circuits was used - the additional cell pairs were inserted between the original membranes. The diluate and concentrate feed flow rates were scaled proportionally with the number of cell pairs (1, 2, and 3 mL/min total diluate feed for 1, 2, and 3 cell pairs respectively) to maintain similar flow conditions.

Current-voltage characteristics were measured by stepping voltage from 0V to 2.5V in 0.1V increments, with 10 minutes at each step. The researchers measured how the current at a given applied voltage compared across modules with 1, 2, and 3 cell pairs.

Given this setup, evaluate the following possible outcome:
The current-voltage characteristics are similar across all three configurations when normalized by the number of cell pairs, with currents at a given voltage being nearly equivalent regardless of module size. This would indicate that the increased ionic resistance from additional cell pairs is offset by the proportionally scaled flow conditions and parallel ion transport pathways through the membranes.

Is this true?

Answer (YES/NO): NO